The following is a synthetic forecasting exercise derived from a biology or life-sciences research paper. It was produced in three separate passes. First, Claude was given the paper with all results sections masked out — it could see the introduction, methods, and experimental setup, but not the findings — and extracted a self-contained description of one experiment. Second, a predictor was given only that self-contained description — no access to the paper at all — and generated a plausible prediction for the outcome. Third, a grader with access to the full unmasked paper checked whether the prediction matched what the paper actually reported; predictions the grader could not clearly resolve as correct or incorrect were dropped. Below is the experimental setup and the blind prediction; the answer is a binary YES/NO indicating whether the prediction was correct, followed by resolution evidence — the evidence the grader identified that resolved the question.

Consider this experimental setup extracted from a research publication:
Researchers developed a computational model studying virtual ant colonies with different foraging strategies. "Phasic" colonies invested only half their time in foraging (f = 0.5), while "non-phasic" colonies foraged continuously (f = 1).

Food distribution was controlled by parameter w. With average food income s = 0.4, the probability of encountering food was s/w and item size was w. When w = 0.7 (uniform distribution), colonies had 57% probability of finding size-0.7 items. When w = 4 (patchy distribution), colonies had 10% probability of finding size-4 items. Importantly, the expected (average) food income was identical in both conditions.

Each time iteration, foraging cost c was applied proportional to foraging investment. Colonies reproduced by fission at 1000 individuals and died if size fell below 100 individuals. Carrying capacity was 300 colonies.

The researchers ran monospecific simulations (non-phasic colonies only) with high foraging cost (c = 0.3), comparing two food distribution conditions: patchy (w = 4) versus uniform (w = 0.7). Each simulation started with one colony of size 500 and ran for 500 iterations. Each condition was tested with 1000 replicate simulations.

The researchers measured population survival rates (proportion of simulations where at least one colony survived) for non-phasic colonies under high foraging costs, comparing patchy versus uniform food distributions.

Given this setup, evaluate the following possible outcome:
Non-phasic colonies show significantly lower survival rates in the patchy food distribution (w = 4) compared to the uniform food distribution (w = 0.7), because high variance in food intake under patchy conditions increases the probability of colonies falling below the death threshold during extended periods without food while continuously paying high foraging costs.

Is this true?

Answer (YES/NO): YES